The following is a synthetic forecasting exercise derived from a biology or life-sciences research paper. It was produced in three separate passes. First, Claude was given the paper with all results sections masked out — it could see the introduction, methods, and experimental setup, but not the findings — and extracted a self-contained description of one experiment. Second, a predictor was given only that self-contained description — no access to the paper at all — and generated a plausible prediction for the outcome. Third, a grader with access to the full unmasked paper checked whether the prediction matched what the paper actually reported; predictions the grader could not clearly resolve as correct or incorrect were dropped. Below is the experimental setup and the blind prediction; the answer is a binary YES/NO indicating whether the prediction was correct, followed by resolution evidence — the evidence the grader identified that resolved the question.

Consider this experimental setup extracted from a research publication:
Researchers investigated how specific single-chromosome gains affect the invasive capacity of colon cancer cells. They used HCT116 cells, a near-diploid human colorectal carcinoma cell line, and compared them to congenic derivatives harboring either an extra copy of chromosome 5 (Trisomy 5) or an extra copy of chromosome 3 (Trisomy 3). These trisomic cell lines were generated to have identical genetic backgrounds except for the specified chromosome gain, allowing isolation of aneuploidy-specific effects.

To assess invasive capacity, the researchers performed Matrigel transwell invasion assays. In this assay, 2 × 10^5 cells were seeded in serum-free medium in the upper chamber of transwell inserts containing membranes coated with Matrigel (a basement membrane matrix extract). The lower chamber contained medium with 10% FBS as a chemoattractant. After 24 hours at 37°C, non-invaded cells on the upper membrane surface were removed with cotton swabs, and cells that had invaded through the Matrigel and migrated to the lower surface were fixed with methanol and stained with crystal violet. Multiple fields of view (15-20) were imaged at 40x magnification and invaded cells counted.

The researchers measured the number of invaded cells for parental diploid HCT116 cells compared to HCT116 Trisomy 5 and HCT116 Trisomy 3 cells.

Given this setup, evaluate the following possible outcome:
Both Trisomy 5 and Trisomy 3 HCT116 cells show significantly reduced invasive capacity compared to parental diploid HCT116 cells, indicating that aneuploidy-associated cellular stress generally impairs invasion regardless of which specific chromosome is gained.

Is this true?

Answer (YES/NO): NO